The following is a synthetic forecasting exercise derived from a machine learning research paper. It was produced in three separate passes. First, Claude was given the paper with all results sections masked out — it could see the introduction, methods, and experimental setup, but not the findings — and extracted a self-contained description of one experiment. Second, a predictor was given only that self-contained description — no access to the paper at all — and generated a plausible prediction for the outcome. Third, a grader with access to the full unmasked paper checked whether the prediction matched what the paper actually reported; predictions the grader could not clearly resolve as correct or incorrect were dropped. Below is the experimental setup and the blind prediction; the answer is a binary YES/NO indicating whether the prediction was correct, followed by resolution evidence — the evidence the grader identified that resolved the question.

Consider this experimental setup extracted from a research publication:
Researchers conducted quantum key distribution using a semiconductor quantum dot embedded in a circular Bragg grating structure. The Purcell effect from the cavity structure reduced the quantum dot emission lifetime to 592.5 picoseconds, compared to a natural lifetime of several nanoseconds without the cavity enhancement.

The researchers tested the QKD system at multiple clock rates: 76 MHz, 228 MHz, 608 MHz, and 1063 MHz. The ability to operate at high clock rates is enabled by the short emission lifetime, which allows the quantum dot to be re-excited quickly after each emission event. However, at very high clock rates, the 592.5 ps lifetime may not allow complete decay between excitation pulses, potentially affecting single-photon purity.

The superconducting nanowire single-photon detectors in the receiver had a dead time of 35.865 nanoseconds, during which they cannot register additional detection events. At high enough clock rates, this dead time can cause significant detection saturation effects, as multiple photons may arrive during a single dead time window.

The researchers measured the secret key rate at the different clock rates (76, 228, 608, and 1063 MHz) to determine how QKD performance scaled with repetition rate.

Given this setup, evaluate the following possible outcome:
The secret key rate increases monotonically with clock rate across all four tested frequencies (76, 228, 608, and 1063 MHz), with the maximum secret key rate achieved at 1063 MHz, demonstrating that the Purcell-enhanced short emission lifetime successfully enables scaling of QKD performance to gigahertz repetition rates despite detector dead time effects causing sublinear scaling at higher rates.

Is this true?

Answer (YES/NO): YES